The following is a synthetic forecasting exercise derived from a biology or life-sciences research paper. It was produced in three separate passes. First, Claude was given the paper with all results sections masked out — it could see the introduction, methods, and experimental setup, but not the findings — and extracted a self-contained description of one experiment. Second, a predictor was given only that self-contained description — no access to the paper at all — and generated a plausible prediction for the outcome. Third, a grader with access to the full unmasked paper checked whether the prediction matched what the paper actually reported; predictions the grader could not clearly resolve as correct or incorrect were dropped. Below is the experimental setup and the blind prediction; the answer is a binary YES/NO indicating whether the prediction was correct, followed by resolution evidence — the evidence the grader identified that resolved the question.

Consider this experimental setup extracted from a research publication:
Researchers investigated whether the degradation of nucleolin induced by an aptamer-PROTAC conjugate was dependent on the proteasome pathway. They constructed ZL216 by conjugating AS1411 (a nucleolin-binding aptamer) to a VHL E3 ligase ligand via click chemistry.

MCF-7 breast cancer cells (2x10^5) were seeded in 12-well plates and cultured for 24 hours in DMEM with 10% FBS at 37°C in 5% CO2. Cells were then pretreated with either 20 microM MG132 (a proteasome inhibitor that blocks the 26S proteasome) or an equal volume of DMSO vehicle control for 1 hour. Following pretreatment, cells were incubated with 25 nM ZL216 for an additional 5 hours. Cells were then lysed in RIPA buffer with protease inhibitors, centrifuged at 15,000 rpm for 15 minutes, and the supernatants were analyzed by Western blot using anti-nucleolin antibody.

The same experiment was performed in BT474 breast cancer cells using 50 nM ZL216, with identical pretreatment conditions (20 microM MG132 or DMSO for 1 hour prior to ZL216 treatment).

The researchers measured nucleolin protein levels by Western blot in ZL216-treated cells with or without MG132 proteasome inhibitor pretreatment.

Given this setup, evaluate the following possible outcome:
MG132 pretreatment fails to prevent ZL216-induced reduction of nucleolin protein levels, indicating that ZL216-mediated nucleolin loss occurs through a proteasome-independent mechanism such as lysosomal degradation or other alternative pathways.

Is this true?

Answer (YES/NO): NO